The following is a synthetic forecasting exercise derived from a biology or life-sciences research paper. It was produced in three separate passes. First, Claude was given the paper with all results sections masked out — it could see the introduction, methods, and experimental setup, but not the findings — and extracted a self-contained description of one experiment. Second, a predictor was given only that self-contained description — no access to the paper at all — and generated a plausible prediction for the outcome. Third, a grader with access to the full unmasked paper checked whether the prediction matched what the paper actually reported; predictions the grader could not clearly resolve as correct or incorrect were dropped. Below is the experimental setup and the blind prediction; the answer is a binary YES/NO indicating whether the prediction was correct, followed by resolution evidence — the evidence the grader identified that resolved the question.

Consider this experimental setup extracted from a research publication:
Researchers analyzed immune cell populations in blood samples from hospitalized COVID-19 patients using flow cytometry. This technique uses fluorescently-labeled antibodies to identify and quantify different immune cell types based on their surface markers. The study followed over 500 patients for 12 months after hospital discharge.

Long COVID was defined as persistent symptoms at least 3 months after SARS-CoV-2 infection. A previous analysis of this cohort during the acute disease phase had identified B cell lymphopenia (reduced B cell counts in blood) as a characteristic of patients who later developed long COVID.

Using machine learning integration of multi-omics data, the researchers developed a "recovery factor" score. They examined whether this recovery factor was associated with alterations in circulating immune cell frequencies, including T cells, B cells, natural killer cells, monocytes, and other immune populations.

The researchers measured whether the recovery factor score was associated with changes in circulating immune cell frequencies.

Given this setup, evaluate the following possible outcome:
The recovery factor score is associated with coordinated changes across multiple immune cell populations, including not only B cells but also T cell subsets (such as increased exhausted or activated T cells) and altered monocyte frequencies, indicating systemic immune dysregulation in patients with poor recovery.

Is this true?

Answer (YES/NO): YES